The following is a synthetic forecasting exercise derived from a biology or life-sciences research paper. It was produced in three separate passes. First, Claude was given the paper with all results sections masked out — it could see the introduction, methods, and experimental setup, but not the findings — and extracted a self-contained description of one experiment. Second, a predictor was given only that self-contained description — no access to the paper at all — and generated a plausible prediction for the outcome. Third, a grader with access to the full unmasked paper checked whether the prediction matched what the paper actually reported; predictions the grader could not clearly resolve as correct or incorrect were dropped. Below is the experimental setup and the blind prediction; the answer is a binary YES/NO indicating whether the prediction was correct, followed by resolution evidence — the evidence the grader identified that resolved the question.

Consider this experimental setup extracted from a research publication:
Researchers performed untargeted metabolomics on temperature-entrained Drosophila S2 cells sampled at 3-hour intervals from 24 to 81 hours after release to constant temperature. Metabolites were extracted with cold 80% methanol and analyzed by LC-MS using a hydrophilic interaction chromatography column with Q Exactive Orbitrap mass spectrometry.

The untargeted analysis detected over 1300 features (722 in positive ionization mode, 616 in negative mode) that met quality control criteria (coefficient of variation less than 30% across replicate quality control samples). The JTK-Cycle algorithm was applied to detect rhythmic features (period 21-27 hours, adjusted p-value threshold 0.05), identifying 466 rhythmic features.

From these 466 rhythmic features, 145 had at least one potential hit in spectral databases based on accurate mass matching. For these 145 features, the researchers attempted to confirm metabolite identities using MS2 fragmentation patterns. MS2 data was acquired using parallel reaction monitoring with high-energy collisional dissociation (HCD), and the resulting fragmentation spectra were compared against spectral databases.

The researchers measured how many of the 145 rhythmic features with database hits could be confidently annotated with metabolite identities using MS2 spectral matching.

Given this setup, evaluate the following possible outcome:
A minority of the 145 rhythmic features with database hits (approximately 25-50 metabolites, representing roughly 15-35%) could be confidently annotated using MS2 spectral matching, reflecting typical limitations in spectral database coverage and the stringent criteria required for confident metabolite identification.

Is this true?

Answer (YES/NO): NO